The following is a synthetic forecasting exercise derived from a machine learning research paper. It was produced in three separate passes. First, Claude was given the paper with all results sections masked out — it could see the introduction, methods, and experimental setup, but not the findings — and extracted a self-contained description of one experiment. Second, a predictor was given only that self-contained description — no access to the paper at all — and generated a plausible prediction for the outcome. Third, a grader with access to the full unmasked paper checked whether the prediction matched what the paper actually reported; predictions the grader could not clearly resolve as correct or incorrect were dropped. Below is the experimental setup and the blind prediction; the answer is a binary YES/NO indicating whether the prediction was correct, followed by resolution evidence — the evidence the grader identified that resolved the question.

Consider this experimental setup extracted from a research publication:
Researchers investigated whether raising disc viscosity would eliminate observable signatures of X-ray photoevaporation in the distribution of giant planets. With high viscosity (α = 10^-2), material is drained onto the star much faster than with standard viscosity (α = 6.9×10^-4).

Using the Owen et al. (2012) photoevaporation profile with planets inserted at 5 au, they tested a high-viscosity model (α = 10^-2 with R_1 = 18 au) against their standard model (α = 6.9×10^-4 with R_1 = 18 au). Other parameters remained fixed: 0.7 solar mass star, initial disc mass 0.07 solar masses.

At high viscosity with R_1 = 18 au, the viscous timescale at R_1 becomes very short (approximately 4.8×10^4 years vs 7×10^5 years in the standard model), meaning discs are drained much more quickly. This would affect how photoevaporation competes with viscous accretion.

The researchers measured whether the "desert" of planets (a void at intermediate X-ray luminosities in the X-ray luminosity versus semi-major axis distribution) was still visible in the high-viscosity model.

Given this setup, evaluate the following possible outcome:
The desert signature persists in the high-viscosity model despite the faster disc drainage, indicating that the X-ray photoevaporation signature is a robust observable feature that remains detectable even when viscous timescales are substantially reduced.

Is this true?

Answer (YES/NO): NO